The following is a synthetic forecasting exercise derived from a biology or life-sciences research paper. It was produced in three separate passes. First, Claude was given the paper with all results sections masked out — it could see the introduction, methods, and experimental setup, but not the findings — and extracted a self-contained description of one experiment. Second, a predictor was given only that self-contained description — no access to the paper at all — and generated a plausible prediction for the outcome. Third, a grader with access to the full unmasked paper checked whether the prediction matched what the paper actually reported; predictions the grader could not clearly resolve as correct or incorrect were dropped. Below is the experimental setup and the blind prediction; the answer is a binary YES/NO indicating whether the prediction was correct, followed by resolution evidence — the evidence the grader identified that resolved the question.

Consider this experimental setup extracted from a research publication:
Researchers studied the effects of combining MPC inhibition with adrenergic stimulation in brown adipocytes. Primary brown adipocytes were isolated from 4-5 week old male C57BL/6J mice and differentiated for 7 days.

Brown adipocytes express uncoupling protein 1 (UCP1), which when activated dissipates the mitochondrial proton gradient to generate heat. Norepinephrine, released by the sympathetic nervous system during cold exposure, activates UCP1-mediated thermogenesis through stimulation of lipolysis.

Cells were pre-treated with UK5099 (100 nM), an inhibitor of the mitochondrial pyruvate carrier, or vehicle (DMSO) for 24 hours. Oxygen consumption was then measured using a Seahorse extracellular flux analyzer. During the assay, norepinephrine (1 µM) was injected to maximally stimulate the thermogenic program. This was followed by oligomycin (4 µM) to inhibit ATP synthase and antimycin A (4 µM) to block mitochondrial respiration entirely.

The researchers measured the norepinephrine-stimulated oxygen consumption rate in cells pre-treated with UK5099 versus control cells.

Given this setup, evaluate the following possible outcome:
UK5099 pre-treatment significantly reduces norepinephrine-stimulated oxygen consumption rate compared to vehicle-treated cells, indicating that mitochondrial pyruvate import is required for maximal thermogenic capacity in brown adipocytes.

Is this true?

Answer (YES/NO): NO